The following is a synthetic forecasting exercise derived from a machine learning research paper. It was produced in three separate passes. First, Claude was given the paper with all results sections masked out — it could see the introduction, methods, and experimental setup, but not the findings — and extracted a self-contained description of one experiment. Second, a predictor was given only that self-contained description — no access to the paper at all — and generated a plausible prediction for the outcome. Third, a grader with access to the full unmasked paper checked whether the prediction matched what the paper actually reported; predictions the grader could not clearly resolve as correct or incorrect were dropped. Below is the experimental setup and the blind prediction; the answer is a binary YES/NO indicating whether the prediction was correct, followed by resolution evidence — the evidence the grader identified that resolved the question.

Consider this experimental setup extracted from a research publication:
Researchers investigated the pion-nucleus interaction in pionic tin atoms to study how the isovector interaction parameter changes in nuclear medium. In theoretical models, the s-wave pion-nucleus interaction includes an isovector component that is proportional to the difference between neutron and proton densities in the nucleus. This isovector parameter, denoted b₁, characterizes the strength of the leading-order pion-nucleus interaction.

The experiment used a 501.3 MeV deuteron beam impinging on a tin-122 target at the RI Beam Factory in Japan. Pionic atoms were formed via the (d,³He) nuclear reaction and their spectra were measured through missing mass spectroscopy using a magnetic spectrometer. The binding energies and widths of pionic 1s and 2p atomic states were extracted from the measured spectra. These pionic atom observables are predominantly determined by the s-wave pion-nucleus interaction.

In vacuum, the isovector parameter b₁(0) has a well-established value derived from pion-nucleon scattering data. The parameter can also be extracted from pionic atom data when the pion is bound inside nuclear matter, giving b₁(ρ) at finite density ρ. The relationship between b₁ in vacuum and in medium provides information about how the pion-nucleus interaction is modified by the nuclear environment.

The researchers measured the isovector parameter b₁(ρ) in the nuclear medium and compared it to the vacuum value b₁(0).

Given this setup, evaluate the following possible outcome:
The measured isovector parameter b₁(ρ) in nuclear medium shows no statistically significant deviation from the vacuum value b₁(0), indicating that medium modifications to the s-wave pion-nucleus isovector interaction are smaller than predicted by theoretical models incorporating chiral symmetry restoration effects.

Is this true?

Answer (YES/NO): NO